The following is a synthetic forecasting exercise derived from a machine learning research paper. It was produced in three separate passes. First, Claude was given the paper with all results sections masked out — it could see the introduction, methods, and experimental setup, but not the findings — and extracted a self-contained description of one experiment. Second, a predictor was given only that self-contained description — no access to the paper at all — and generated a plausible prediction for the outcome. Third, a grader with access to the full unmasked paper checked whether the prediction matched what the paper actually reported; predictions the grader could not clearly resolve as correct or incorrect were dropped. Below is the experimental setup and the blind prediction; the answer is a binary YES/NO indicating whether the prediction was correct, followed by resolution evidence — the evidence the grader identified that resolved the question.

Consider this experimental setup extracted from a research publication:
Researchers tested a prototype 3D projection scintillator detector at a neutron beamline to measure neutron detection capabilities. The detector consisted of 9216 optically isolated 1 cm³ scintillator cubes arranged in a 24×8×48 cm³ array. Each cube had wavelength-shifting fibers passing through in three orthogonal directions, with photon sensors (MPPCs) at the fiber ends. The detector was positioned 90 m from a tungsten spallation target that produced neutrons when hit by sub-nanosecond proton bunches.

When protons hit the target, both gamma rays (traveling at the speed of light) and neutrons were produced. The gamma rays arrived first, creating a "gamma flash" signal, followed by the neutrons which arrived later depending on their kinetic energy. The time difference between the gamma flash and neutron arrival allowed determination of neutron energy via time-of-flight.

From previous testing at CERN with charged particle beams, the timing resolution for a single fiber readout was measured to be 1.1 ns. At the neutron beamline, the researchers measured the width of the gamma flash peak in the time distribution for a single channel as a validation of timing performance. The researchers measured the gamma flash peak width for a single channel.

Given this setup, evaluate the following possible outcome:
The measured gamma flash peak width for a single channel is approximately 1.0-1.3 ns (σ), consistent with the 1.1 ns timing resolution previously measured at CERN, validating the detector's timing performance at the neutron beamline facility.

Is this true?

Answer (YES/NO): NO